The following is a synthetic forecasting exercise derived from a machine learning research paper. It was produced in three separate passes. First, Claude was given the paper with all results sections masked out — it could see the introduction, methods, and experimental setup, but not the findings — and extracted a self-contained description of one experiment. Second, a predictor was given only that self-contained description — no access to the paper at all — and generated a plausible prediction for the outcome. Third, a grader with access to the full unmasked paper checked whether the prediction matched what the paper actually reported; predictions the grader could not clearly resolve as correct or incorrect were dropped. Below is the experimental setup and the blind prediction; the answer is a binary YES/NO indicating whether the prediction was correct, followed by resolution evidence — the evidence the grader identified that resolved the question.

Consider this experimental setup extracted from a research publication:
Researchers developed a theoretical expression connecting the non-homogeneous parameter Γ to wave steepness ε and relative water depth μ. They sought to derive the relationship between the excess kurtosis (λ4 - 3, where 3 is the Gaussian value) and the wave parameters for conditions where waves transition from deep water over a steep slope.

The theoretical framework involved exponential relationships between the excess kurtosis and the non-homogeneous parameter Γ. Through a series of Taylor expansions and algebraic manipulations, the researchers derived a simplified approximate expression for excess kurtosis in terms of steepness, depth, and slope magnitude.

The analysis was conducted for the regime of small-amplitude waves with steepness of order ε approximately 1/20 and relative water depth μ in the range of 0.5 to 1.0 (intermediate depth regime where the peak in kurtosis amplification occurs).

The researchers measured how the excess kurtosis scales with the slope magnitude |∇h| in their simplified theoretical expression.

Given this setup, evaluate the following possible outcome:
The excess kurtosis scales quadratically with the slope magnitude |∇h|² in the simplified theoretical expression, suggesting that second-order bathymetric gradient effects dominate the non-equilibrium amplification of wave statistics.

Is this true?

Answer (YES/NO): NO